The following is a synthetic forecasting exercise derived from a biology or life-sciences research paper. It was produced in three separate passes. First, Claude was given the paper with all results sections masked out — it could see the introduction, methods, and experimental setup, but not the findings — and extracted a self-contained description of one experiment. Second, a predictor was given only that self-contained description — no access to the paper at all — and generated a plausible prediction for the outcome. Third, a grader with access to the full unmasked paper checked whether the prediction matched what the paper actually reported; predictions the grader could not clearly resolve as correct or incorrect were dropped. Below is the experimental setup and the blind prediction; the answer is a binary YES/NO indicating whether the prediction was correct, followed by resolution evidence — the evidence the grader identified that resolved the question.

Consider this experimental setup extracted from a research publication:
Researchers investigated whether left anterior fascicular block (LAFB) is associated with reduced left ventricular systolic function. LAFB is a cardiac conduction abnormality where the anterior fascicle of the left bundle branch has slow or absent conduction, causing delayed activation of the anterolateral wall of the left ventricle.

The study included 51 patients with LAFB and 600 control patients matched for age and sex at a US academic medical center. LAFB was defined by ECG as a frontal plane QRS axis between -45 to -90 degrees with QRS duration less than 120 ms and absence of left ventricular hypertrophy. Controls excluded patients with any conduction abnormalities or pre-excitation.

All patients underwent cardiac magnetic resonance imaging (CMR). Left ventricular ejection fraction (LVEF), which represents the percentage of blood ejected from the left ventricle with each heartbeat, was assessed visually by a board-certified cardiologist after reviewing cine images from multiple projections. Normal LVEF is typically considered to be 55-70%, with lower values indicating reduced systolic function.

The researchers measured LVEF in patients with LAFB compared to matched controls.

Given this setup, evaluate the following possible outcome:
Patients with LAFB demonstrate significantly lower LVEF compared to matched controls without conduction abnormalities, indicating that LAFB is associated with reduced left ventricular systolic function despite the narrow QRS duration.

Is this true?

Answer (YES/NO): YES